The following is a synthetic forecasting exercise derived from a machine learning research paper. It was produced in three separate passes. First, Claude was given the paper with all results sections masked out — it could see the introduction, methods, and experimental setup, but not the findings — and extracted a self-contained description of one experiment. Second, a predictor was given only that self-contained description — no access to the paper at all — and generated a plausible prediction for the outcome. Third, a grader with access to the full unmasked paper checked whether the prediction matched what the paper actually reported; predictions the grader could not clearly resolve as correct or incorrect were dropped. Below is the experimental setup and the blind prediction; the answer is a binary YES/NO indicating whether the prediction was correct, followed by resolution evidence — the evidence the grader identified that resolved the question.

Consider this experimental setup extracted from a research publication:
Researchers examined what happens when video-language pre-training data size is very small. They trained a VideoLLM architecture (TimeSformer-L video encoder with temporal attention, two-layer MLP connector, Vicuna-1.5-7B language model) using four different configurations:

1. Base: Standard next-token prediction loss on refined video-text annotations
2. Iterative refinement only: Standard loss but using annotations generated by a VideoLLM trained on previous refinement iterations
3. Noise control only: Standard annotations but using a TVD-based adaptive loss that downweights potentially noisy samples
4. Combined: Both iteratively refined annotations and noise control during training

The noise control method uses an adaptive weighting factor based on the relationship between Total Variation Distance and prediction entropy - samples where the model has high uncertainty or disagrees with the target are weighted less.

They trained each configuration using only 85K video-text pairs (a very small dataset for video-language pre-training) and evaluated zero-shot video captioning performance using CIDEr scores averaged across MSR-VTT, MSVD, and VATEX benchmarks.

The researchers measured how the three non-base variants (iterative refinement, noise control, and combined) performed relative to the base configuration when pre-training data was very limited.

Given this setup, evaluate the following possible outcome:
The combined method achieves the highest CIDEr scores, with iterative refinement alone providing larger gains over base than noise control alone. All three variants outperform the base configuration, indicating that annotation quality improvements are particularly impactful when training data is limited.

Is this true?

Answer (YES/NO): NO